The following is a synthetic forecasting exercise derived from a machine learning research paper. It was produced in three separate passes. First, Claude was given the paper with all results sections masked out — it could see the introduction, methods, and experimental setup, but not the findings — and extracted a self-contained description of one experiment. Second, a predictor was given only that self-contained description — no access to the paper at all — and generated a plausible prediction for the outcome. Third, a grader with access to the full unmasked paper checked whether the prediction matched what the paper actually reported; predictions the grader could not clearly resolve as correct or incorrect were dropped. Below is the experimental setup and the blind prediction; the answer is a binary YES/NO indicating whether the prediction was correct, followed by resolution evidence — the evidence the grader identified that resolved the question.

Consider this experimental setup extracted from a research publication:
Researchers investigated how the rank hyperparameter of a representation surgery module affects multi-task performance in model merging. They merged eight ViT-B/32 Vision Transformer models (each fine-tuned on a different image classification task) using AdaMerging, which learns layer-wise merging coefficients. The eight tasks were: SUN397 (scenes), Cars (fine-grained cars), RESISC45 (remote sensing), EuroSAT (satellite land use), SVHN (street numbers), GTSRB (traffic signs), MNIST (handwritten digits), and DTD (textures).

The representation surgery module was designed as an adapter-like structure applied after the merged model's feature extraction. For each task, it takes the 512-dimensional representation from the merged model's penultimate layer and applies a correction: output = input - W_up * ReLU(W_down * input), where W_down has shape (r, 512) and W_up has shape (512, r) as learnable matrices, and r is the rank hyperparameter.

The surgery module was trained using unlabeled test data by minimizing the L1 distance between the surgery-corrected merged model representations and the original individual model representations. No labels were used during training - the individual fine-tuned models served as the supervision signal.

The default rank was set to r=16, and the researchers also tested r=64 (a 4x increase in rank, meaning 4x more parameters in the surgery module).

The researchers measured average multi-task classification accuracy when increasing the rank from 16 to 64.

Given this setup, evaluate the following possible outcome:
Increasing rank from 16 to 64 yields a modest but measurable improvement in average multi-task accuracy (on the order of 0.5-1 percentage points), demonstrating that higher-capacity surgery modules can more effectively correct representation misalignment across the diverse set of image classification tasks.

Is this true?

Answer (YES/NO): NO